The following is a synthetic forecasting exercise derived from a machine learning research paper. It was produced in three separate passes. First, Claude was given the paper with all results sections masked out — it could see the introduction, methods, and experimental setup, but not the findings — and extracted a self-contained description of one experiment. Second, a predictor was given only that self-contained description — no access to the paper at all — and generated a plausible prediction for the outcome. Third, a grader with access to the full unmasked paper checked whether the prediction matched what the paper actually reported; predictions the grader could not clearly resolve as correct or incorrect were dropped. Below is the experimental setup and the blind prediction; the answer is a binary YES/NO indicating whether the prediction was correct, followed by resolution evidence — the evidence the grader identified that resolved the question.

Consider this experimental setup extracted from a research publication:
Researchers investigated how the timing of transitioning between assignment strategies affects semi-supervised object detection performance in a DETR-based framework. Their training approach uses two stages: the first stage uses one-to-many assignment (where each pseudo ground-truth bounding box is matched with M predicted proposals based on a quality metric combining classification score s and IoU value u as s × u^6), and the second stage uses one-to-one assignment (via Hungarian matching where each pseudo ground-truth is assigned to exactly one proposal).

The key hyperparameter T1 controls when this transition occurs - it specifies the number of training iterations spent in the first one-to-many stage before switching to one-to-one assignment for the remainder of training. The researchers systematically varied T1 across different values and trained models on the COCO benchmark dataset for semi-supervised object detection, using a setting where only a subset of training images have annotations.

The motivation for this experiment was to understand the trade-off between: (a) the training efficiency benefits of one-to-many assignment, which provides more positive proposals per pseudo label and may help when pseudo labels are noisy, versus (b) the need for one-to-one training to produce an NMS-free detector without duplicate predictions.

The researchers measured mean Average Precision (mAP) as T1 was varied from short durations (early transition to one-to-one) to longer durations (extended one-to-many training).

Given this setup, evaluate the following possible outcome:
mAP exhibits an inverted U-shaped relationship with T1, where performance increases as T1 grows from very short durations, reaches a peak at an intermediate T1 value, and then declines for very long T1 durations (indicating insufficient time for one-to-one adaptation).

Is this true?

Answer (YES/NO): YES